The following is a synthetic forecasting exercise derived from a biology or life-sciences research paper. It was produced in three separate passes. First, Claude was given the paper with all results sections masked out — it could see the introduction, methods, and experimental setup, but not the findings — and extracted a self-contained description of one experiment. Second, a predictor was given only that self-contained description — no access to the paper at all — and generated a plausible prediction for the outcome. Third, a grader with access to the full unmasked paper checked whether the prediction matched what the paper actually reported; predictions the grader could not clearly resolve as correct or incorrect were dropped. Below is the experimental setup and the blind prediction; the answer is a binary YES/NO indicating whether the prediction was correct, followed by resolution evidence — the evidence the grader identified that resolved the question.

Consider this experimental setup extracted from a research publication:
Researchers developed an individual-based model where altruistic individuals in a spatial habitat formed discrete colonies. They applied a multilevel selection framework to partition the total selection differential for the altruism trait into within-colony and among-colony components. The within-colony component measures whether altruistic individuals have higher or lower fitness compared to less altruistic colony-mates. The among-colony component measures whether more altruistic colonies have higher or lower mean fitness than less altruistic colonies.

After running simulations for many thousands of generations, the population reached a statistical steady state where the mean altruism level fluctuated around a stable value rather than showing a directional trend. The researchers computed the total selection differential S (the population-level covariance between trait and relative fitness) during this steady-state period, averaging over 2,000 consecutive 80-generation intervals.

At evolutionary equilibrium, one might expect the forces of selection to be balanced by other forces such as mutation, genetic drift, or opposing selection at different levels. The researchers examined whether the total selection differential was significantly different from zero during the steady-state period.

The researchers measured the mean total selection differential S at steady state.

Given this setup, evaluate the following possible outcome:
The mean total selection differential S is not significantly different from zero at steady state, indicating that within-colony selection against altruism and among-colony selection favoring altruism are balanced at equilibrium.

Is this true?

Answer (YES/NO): YES